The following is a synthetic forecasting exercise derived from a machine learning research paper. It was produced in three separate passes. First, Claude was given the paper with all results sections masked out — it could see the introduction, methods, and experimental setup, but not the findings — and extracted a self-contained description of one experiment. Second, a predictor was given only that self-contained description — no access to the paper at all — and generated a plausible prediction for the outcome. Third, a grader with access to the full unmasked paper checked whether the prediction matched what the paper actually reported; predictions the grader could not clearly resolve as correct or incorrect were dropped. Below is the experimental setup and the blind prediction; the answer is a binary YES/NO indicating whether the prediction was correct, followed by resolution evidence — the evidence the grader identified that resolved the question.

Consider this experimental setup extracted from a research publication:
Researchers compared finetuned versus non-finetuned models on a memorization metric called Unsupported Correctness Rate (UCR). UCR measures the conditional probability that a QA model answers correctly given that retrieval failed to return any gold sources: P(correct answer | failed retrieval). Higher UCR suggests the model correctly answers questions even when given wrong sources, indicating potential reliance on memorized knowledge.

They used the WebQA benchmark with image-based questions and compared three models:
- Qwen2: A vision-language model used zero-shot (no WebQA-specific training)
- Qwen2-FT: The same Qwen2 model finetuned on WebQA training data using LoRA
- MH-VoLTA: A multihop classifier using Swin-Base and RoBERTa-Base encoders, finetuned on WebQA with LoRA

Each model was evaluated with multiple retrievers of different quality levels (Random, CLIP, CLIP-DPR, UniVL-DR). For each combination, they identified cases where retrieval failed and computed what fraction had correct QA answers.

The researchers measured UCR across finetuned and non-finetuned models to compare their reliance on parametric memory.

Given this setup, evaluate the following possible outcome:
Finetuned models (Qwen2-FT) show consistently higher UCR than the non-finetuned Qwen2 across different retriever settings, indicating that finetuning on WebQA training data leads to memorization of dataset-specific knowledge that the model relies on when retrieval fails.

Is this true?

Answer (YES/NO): YES